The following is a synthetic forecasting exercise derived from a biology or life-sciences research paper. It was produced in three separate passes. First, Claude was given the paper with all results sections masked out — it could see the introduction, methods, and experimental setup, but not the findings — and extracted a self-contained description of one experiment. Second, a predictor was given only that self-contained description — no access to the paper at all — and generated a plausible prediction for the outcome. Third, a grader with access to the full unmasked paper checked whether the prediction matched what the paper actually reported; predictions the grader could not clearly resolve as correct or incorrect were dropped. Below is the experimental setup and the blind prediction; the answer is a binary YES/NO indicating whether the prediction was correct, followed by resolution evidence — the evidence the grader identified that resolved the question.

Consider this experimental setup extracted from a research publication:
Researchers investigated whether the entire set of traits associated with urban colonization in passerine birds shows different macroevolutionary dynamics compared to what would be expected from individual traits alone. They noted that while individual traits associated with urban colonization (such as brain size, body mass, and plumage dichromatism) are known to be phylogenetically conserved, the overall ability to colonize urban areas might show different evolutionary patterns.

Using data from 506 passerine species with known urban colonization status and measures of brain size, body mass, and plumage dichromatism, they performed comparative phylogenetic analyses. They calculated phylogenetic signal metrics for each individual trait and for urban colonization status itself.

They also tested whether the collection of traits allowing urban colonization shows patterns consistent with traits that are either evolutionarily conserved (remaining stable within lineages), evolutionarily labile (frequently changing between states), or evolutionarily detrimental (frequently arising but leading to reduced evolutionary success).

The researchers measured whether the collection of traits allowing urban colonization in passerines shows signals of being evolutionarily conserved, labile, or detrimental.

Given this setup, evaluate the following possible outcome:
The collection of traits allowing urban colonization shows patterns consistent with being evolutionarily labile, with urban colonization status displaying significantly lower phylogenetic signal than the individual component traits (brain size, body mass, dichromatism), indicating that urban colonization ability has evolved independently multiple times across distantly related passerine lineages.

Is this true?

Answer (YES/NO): YES